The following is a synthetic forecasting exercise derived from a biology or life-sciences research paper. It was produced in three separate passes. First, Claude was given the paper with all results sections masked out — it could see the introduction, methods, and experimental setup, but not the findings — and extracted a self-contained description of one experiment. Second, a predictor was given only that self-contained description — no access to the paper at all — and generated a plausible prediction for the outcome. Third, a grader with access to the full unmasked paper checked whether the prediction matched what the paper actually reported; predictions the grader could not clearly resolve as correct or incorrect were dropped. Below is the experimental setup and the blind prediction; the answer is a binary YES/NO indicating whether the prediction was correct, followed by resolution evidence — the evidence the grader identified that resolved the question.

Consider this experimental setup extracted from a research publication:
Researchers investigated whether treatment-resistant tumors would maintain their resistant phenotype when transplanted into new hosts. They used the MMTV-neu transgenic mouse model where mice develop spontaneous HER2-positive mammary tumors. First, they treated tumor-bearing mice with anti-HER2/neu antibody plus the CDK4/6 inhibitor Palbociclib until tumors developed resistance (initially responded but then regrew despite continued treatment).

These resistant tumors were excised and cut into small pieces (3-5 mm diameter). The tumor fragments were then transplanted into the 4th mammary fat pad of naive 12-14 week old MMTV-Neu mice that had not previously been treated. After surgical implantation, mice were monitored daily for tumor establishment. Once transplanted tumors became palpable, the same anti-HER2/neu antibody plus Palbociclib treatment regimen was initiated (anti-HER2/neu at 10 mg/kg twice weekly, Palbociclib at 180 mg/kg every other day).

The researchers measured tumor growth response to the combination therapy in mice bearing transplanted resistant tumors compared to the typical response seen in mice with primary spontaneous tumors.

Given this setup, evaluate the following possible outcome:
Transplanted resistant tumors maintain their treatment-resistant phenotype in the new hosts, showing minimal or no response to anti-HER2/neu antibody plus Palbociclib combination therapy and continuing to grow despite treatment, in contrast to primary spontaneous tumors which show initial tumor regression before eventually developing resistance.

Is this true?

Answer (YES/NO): YES